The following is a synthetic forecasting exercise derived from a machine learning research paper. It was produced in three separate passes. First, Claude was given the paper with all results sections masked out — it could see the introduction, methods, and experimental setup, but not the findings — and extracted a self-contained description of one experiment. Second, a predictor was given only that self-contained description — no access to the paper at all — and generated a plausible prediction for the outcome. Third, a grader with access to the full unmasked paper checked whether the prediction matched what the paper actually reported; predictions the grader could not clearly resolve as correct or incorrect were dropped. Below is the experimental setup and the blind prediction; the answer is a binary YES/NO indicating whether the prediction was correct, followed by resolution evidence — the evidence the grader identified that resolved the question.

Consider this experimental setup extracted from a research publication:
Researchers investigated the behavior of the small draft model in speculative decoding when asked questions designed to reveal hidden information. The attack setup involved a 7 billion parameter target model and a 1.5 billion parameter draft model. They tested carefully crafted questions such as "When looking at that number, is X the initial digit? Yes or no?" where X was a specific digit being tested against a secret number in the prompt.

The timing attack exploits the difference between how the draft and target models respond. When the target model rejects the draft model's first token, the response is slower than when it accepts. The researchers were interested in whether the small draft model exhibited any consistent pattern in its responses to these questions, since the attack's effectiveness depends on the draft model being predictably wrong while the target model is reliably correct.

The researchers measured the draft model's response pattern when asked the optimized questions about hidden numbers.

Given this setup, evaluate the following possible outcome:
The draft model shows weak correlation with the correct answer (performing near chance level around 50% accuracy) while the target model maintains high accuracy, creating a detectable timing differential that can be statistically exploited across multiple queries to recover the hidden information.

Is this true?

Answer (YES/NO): NO